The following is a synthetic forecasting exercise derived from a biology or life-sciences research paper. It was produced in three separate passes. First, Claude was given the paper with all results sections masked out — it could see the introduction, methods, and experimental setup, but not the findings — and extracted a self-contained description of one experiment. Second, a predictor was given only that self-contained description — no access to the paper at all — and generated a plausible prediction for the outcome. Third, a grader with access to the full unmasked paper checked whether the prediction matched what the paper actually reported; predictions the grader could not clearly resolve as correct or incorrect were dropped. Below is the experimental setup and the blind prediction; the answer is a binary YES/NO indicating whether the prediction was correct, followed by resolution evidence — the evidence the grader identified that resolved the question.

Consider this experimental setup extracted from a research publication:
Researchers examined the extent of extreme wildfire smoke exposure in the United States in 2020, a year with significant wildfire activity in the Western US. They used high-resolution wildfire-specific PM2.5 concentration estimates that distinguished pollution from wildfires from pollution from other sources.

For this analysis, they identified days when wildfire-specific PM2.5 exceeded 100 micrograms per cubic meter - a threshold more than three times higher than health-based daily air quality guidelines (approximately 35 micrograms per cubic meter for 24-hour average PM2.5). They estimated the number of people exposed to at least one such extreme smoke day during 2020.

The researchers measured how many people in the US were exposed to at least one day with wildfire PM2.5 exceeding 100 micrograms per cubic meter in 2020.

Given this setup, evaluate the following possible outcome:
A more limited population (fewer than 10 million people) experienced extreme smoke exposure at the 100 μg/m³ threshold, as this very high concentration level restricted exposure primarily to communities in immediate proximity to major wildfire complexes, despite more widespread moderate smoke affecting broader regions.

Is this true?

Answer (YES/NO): NO